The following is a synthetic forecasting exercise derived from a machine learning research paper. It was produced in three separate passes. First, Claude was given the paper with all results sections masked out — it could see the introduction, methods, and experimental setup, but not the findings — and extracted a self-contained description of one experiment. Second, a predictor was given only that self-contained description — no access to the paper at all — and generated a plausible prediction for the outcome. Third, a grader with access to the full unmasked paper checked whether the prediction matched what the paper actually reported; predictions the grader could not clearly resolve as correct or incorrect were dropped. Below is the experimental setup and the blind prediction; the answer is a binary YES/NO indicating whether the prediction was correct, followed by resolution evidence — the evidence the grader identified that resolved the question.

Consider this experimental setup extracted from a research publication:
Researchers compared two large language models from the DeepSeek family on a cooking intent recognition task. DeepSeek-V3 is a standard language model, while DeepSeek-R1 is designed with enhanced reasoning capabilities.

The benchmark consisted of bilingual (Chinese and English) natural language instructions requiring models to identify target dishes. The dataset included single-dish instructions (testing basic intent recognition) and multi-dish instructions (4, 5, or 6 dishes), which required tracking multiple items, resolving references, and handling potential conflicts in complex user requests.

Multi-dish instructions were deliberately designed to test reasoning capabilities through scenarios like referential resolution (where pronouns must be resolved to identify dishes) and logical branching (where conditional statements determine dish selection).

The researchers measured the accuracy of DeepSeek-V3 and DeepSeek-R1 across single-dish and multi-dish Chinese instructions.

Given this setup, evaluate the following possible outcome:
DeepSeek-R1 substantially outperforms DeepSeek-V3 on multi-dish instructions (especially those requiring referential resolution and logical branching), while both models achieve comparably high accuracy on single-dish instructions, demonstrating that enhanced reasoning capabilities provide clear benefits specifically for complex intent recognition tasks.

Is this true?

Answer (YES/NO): NO